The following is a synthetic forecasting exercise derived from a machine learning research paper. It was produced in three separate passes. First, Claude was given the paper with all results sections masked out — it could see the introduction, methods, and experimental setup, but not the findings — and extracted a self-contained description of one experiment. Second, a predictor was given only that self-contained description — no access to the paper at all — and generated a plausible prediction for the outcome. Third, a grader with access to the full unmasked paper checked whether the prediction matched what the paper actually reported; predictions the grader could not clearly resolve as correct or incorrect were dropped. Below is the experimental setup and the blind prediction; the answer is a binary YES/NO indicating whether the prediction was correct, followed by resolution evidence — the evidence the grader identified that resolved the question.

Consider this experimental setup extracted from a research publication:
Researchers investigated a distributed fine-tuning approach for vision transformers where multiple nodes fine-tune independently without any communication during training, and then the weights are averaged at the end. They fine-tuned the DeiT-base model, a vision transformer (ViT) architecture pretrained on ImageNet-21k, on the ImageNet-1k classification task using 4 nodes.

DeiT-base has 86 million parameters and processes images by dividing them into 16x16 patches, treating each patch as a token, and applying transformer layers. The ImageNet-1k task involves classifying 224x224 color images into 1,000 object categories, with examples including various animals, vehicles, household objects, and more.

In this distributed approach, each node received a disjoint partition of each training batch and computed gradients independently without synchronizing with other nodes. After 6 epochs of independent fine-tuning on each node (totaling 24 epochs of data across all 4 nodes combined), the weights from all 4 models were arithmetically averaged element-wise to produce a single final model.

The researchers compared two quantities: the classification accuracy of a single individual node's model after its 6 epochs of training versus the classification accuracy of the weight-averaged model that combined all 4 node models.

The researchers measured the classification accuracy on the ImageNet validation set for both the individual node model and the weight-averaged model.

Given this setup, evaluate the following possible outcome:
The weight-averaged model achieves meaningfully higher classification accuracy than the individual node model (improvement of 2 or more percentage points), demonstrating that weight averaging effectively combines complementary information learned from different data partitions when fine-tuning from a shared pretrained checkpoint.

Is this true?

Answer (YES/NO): NO